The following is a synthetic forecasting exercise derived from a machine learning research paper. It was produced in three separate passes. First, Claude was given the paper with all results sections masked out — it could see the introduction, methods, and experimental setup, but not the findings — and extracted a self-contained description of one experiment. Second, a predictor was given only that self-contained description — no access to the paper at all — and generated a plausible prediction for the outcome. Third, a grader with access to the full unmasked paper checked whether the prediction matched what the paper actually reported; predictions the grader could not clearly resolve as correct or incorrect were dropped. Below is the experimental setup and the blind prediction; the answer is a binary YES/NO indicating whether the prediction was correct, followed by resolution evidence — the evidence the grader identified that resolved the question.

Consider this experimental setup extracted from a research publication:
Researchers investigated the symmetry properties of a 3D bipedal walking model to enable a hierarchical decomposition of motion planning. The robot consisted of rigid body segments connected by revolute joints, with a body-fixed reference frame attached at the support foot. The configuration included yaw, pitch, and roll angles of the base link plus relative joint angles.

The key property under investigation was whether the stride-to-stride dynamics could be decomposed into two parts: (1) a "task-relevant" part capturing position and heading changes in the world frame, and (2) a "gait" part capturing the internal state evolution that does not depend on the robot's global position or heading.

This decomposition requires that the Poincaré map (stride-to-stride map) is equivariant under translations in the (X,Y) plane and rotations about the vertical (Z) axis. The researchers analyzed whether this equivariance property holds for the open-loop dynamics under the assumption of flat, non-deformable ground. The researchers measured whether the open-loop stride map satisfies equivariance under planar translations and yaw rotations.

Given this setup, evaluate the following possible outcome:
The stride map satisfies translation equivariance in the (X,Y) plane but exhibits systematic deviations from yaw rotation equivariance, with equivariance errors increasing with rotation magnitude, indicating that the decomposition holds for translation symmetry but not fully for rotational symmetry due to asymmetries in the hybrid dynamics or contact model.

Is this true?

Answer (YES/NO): NO